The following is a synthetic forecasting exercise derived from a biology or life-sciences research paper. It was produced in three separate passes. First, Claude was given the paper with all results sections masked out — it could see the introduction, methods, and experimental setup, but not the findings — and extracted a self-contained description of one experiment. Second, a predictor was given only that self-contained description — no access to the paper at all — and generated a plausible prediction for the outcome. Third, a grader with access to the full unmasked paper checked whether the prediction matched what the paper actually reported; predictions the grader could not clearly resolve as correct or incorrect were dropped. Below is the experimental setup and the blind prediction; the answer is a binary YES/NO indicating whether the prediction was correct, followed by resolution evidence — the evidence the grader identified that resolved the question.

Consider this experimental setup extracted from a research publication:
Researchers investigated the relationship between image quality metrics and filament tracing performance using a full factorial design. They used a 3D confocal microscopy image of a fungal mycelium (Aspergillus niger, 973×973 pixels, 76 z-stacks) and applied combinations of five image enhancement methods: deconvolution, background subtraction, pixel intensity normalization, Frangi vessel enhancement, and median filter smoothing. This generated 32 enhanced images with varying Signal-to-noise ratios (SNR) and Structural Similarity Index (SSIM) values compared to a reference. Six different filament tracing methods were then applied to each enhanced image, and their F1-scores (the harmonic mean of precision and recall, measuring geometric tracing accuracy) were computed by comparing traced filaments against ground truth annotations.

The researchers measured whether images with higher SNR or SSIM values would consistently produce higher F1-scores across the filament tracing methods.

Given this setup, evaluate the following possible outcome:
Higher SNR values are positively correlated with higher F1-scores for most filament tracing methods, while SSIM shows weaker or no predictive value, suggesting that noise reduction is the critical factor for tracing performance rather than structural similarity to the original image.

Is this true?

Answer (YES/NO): NO